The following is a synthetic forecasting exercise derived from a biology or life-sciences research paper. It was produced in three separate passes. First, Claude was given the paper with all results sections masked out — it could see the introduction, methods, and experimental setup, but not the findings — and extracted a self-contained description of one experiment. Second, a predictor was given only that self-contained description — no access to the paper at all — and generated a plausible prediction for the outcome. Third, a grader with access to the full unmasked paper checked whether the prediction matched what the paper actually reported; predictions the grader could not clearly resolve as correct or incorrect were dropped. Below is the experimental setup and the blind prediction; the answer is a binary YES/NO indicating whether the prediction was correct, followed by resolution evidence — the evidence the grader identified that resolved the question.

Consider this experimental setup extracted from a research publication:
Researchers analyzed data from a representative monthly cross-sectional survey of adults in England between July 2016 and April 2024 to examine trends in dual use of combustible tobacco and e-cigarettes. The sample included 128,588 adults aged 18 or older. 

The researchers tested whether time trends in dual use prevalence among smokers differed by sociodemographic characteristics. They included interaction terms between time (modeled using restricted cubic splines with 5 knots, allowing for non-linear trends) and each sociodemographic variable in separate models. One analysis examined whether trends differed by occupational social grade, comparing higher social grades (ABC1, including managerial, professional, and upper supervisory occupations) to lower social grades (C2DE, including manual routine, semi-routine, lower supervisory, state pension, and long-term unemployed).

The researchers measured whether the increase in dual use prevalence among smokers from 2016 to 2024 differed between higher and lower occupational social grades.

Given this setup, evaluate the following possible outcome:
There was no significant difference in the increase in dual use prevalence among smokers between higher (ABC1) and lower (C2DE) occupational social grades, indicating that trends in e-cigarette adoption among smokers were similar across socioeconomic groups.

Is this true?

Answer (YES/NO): YES